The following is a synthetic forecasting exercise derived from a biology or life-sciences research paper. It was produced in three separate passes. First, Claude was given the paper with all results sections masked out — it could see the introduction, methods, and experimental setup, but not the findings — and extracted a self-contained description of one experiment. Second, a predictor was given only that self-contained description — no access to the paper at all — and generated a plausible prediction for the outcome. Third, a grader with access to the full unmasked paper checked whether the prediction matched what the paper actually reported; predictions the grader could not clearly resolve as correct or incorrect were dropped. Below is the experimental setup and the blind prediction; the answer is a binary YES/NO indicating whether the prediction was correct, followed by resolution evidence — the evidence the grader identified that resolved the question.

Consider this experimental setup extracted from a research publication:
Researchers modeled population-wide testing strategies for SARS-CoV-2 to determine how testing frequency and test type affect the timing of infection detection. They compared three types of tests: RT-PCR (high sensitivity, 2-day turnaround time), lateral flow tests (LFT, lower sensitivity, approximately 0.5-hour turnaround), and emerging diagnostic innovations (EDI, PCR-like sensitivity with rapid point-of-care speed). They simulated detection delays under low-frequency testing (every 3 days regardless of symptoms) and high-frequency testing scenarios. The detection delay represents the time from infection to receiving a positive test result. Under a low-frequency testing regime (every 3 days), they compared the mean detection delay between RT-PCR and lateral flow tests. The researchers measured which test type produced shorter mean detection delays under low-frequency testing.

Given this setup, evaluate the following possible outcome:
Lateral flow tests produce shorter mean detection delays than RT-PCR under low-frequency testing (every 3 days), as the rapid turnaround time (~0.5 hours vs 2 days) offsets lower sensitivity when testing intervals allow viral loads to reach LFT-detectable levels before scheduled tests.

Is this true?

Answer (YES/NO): YES